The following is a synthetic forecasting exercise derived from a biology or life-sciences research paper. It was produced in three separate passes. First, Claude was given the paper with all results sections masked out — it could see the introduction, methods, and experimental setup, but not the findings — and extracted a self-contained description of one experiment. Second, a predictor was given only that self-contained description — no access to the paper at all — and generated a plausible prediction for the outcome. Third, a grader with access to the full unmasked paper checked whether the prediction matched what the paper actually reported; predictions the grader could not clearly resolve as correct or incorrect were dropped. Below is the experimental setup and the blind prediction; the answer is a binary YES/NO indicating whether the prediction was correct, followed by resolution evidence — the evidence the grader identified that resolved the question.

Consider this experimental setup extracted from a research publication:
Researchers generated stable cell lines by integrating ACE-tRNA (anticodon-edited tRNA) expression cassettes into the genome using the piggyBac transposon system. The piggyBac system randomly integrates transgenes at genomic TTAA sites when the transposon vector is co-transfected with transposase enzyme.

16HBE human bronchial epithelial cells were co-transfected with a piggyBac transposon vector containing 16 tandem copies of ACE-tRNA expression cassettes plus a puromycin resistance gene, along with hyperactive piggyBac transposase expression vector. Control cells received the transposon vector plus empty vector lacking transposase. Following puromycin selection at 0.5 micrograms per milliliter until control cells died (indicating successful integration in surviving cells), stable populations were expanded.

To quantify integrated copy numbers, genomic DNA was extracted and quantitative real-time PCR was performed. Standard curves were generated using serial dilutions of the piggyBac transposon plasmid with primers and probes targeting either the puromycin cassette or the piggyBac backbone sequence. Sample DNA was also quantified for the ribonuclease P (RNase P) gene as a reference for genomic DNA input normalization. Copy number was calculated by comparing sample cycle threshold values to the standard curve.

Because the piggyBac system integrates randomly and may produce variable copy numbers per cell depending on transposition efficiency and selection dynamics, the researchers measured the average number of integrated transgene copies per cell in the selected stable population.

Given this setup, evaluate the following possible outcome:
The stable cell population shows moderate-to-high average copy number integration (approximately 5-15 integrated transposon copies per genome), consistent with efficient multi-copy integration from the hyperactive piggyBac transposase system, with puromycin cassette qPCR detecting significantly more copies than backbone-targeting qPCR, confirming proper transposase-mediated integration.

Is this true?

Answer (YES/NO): NO